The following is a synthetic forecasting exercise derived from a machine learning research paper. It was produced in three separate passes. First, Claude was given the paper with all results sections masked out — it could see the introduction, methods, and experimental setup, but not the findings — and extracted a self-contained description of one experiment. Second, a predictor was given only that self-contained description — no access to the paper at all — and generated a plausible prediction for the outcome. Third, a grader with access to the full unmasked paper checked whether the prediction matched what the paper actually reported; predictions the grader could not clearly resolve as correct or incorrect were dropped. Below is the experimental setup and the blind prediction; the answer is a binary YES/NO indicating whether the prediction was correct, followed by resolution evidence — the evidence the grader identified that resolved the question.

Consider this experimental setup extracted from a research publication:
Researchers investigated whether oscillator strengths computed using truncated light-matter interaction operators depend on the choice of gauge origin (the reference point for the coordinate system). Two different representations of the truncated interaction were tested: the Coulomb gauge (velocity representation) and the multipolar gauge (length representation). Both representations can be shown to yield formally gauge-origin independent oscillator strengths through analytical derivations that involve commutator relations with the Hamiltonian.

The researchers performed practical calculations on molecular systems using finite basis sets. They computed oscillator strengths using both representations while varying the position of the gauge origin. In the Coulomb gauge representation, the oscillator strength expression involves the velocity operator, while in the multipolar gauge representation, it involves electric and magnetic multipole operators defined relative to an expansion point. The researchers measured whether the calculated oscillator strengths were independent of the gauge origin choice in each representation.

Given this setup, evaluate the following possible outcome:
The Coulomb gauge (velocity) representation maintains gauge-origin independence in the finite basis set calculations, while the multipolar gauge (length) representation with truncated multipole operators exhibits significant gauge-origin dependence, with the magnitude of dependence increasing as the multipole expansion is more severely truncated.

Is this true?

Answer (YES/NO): NO